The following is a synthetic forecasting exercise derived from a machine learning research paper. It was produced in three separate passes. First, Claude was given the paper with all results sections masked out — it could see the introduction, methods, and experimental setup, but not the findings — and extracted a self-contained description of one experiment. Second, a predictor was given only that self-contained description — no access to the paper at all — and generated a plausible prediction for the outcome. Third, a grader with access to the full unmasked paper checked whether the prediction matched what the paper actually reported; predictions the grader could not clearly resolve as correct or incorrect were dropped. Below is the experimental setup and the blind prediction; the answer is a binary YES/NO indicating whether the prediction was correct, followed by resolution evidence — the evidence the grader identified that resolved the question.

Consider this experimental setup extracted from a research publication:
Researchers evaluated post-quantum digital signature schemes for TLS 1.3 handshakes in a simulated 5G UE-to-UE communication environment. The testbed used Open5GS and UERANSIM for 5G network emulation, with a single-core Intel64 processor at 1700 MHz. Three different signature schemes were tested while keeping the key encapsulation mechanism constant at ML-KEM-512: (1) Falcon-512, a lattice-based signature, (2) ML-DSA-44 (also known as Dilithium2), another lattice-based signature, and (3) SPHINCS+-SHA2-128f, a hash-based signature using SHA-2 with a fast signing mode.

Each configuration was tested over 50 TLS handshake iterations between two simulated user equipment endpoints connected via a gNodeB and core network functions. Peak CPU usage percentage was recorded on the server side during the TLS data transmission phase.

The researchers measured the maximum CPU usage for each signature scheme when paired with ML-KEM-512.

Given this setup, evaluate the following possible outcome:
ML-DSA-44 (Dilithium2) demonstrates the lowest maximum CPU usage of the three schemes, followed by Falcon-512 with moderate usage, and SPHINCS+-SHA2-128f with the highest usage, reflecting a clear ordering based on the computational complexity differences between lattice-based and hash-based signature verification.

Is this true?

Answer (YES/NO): YES